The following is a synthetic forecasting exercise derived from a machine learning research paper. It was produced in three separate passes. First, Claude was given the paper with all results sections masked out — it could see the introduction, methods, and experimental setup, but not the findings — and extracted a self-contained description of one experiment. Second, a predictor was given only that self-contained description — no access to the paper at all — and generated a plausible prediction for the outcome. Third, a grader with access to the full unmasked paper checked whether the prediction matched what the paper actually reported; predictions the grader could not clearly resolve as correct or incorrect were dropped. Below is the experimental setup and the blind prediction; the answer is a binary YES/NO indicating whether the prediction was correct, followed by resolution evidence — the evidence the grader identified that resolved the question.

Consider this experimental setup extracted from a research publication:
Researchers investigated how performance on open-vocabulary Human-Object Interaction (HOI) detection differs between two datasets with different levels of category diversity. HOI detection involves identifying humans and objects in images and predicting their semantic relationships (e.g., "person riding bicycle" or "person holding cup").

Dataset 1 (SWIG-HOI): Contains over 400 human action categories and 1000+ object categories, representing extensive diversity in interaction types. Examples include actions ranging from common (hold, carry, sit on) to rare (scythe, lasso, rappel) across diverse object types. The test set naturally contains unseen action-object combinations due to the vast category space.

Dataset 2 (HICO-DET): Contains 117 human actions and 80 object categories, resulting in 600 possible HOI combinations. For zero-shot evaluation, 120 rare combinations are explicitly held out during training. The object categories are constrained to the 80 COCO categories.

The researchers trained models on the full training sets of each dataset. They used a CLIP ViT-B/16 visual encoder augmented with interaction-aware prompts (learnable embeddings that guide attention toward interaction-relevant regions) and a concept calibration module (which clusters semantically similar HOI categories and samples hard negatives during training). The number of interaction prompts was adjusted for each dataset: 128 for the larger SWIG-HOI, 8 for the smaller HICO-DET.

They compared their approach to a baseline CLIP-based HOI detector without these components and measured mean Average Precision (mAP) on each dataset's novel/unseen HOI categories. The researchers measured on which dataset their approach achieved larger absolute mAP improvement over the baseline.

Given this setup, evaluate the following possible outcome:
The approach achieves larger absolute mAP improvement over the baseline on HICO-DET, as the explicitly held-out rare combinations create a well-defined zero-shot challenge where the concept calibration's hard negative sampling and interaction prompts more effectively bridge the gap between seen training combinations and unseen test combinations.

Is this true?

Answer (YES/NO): NO